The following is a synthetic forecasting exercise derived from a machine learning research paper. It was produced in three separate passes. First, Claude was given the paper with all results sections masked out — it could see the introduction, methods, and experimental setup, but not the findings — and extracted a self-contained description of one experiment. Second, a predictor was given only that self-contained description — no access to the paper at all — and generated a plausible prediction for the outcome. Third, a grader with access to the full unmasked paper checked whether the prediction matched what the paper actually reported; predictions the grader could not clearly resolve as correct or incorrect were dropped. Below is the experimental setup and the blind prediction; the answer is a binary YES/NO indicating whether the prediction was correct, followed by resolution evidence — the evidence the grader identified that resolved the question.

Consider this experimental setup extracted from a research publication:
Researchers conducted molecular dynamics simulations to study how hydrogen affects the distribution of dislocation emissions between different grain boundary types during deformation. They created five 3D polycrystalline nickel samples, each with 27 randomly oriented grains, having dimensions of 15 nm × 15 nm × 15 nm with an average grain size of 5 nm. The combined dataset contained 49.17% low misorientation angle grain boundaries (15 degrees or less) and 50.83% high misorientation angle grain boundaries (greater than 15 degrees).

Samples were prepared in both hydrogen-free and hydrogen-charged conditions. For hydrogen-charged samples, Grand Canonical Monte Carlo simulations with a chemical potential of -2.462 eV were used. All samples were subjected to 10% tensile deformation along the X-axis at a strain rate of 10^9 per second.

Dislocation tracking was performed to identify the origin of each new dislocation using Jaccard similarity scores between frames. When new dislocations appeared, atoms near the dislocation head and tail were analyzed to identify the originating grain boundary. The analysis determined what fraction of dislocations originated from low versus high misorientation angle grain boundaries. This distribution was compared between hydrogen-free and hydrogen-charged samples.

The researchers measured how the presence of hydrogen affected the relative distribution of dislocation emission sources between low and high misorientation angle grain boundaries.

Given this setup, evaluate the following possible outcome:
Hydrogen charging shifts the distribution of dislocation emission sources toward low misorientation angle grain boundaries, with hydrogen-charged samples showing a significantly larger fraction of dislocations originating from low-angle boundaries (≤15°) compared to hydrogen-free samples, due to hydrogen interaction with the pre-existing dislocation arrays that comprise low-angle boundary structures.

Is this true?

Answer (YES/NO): NO